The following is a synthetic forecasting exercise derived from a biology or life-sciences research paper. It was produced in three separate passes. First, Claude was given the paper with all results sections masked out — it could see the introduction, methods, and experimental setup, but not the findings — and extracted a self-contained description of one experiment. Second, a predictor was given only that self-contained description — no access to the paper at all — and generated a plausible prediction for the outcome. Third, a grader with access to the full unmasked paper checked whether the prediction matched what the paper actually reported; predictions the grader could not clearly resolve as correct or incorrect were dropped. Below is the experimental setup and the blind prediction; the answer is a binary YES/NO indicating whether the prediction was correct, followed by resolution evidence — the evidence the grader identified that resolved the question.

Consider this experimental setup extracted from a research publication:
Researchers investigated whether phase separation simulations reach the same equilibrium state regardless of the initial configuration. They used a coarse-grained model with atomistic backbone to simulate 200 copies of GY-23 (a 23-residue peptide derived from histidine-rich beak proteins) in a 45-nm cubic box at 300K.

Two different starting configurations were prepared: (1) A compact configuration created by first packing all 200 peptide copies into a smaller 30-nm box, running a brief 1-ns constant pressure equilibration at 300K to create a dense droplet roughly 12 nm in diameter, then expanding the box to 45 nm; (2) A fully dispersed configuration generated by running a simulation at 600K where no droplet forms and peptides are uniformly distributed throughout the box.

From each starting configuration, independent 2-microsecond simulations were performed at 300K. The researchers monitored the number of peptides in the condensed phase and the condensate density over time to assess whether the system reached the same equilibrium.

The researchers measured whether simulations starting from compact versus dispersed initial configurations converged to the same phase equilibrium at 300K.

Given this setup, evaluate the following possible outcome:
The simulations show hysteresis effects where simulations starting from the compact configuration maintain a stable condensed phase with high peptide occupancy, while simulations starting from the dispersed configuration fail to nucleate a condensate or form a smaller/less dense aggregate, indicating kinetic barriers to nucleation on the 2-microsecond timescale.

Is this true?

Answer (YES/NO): NO